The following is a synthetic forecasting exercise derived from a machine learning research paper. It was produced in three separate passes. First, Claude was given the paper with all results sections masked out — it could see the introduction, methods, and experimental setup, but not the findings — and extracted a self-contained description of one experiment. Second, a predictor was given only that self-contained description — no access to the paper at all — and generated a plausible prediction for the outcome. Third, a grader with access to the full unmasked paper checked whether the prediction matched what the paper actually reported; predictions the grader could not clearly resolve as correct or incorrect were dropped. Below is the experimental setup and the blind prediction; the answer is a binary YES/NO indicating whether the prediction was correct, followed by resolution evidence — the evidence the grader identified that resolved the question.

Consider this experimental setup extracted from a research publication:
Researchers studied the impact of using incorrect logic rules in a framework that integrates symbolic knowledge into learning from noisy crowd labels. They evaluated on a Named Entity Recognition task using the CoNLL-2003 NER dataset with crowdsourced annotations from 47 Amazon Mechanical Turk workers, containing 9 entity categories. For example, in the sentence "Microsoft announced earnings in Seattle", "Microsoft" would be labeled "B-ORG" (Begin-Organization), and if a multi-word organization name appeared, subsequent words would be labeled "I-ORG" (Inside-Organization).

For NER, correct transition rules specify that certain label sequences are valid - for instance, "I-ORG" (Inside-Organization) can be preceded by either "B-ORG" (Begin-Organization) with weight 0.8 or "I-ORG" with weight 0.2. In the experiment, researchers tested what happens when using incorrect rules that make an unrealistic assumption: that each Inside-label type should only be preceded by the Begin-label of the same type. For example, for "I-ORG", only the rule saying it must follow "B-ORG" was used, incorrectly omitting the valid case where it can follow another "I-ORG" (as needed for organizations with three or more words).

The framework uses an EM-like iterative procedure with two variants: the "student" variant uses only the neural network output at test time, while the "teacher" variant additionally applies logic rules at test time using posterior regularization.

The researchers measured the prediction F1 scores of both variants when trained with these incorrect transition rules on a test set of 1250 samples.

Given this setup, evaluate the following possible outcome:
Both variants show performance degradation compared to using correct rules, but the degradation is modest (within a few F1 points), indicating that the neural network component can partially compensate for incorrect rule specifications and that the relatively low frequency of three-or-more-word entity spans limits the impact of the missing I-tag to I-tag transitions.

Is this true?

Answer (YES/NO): NO